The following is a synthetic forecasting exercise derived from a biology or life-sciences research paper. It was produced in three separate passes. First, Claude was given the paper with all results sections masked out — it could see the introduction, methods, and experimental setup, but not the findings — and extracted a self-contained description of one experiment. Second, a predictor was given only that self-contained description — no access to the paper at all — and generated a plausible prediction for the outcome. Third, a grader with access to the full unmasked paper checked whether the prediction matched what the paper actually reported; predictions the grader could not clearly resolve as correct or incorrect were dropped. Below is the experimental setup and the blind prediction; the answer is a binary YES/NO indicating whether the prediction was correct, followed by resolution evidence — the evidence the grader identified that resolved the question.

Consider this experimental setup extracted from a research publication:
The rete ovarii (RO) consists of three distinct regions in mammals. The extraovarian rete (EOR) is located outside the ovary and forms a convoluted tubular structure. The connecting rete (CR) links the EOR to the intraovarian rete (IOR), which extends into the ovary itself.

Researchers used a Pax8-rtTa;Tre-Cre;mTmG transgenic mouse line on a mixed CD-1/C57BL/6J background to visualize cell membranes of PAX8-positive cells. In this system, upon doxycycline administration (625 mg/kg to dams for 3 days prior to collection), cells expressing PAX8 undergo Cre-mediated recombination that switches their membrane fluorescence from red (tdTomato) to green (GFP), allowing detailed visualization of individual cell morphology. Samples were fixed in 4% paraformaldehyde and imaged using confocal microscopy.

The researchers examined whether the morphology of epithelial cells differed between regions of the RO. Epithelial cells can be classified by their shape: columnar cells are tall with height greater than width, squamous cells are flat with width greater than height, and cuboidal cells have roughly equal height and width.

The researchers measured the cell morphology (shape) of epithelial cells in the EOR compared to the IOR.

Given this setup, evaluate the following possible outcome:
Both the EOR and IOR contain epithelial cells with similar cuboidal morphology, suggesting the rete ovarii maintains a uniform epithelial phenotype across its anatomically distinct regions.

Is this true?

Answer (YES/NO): NO